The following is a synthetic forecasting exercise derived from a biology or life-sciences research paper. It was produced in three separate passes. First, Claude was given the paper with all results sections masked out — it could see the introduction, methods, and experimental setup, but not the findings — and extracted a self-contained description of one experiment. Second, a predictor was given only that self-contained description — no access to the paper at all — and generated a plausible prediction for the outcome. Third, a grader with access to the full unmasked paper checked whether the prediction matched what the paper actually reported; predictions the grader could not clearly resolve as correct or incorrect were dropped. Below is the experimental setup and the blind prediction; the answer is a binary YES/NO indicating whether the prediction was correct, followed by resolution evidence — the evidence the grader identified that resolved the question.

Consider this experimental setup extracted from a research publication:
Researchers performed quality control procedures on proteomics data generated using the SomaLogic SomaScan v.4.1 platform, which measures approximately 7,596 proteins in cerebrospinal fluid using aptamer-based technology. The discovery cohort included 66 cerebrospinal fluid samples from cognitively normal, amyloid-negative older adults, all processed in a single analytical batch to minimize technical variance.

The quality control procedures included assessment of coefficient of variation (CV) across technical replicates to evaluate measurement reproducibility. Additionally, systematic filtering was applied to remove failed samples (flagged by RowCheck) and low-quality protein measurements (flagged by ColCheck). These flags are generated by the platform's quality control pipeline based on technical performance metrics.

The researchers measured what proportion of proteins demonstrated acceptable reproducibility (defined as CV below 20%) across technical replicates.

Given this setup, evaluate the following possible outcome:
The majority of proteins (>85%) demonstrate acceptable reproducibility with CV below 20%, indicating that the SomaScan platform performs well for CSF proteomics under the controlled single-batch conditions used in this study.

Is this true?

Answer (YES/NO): YES